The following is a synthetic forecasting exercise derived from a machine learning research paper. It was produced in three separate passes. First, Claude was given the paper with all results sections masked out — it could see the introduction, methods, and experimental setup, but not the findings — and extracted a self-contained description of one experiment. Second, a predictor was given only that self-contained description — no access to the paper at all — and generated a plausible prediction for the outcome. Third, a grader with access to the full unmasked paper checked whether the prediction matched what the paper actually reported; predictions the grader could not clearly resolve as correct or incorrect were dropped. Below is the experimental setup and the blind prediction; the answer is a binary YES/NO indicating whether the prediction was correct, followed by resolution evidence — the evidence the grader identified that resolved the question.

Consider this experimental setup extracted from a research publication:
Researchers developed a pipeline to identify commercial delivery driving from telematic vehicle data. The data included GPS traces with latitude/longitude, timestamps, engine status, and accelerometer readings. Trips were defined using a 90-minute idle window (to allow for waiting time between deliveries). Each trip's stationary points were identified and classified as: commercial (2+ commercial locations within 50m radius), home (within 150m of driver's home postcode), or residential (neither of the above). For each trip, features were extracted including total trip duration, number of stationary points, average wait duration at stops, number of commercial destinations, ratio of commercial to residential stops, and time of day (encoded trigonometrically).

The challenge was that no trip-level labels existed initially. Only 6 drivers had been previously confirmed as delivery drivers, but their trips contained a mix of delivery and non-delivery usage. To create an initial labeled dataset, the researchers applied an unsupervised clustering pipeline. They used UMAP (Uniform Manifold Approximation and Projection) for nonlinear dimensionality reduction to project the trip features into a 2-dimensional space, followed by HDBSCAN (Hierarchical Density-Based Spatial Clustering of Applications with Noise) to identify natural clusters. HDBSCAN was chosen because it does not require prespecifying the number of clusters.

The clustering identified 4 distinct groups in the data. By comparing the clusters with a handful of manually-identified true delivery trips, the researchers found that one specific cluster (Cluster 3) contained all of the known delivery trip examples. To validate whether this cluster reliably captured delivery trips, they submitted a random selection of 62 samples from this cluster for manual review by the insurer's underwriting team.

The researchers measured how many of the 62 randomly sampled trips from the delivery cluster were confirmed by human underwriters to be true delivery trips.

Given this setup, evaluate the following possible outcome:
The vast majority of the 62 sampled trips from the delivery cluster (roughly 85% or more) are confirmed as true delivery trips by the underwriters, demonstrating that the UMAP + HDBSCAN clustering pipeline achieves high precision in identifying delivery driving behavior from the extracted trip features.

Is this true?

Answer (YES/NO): YES